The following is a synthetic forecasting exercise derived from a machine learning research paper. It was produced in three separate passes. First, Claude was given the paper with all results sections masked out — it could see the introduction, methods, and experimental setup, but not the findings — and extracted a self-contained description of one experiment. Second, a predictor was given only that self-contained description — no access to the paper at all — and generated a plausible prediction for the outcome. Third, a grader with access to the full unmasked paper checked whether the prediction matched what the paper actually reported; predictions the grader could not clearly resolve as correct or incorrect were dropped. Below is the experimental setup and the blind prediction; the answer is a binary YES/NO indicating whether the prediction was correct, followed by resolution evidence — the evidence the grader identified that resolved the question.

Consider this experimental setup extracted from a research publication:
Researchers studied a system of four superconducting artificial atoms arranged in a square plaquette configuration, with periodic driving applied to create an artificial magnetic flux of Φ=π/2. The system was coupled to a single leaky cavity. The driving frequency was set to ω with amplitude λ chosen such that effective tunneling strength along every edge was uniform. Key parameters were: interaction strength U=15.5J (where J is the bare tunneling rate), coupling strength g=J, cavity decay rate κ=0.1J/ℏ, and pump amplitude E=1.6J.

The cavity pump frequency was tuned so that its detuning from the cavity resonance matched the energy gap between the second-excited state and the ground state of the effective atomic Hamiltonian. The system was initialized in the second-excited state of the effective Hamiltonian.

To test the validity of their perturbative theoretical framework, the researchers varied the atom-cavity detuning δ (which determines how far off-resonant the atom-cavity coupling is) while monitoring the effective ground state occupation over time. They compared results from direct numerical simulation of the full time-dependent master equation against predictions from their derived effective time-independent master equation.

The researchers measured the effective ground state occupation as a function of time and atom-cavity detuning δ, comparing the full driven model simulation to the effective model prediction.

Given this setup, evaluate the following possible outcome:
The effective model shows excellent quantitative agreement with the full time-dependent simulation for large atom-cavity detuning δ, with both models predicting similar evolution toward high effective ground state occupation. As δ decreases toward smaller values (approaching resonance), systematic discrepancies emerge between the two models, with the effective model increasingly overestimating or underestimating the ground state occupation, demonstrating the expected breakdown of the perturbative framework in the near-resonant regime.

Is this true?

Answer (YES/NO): NO